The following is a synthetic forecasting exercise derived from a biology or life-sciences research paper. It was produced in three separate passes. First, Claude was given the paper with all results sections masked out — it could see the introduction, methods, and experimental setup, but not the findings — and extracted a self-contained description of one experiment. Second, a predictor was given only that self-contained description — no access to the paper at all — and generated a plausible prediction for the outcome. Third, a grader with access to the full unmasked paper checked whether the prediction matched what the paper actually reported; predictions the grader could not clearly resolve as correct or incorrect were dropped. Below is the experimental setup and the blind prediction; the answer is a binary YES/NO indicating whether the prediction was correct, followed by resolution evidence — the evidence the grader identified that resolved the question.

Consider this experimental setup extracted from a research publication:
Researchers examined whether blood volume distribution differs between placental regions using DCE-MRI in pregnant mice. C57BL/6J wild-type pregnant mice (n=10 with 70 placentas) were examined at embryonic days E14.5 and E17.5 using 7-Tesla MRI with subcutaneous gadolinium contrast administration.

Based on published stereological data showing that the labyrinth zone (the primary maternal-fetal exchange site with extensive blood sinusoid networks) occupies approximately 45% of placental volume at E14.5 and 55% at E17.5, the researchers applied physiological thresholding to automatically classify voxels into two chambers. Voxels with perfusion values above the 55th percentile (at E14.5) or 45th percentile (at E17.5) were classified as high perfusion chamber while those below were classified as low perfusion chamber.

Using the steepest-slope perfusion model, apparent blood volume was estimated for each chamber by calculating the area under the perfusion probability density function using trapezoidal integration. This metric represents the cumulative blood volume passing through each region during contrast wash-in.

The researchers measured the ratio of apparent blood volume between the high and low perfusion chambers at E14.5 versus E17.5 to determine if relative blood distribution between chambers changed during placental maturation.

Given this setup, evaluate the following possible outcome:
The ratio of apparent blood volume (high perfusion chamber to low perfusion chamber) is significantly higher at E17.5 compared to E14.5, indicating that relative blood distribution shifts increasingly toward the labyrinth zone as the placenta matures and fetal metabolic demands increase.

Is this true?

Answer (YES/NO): YES